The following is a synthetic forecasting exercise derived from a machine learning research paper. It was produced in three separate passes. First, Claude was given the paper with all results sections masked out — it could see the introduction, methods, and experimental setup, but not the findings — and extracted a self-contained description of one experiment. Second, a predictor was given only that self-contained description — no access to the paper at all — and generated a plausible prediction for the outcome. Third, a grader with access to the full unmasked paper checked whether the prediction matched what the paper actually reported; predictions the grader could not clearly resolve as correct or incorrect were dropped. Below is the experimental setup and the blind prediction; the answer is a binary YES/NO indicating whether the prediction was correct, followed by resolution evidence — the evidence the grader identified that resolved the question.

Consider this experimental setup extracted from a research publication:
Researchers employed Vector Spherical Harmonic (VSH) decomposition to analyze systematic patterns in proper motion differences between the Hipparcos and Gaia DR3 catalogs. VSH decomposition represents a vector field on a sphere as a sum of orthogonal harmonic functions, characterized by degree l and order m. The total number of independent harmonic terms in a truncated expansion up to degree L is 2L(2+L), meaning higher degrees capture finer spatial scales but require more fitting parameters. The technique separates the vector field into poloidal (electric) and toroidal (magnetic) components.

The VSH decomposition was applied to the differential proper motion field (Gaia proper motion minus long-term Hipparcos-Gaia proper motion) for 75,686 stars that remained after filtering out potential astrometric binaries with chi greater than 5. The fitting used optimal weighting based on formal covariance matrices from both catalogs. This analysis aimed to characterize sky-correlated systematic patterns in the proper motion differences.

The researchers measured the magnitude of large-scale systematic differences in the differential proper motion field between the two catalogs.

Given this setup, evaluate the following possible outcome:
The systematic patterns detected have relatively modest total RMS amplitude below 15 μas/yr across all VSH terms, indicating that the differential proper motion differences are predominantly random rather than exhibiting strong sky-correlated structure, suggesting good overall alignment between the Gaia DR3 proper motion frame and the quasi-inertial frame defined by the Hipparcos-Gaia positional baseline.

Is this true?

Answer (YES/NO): NO